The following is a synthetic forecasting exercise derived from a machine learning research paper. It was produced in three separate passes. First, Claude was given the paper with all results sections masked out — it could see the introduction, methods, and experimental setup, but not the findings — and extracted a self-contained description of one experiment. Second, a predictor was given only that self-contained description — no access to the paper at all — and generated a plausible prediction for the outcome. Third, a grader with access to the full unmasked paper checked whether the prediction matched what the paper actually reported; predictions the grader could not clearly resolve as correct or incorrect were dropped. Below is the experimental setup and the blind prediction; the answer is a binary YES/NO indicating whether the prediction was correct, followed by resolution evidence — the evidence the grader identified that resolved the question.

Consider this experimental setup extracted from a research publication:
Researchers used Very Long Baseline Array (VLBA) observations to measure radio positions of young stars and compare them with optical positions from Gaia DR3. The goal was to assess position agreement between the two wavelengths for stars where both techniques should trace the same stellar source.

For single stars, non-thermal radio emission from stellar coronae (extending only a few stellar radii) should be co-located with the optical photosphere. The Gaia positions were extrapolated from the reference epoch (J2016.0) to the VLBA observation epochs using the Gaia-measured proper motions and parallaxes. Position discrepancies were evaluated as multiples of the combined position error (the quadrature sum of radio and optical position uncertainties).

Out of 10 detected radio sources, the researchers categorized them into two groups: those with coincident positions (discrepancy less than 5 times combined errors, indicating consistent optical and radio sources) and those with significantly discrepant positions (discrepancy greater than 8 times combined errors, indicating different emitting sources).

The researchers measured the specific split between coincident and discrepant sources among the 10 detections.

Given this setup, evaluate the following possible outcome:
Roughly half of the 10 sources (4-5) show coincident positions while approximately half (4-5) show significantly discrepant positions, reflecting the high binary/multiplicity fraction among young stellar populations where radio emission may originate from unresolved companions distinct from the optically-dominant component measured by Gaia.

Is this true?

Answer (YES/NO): NO